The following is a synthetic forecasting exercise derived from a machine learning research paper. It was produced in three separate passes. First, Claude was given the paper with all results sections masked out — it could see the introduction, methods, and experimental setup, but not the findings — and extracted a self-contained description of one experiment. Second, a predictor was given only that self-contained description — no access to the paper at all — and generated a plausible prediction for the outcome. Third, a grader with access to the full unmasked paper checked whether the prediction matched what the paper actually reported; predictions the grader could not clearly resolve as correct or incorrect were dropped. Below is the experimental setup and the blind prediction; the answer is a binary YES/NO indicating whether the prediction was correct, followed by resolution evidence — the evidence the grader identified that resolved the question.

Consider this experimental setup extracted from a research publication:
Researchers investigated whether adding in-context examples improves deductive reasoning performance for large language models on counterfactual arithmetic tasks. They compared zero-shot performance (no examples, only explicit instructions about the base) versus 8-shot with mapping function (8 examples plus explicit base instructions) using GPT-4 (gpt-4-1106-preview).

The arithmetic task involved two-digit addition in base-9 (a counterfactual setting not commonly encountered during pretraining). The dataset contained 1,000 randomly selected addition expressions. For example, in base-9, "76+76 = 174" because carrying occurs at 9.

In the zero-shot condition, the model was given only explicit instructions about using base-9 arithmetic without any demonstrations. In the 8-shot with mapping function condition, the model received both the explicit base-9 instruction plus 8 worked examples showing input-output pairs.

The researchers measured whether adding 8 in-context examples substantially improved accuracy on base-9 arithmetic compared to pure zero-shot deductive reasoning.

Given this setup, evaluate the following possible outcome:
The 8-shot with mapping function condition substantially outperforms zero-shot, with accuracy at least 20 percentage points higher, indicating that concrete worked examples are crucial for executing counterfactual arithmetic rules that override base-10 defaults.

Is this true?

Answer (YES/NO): NO